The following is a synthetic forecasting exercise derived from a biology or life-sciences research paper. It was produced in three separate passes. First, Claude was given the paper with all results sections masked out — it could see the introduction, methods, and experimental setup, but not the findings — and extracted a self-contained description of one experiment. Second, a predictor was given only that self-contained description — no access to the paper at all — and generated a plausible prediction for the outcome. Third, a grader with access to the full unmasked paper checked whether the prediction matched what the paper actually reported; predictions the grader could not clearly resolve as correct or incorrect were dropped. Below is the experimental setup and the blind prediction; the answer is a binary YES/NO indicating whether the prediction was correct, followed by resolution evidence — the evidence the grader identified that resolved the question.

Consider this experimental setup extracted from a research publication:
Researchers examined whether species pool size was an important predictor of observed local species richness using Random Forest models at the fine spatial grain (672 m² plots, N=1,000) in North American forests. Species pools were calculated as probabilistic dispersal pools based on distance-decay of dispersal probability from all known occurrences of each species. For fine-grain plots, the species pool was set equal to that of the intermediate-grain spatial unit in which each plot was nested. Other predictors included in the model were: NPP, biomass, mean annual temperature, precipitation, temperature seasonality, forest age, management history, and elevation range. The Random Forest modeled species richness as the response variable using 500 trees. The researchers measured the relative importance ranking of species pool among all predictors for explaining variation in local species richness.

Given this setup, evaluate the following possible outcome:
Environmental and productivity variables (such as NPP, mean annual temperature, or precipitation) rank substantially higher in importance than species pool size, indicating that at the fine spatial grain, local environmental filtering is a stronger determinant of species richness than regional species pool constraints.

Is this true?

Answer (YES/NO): NO